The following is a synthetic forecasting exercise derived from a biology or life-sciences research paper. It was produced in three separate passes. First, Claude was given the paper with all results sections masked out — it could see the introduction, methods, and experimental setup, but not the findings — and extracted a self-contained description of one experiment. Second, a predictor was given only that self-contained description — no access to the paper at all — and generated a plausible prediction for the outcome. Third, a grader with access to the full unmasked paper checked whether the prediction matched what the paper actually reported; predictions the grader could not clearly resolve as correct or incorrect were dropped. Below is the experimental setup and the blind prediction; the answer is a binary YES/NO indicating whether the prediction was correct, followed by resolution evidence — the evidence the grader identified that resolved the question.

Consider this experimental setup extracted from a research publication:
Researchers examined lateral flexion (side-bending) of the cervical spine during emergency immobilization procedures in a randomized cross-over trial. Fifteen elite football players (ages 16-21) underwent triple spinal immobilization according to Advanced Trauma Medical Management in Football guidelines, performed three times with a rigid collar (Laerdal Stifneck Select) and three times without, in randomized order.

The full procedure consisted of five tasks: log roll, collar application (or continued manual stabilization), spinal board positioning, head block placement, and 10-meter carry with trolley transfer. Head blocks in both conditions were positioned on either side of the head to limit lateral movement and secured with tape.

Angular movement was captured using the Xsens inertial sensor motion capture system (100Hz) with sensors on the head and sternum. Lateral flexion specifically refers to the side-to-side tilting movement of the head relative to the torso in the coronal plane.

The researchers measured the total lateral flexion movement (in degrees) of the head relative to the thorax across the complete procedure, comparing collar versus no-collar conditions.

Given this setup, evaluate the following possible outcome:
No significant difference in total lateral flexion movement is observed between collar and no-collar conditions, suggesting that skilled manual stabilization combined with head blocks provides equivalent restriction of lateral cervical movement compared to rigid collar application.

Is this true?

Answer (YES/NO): YES